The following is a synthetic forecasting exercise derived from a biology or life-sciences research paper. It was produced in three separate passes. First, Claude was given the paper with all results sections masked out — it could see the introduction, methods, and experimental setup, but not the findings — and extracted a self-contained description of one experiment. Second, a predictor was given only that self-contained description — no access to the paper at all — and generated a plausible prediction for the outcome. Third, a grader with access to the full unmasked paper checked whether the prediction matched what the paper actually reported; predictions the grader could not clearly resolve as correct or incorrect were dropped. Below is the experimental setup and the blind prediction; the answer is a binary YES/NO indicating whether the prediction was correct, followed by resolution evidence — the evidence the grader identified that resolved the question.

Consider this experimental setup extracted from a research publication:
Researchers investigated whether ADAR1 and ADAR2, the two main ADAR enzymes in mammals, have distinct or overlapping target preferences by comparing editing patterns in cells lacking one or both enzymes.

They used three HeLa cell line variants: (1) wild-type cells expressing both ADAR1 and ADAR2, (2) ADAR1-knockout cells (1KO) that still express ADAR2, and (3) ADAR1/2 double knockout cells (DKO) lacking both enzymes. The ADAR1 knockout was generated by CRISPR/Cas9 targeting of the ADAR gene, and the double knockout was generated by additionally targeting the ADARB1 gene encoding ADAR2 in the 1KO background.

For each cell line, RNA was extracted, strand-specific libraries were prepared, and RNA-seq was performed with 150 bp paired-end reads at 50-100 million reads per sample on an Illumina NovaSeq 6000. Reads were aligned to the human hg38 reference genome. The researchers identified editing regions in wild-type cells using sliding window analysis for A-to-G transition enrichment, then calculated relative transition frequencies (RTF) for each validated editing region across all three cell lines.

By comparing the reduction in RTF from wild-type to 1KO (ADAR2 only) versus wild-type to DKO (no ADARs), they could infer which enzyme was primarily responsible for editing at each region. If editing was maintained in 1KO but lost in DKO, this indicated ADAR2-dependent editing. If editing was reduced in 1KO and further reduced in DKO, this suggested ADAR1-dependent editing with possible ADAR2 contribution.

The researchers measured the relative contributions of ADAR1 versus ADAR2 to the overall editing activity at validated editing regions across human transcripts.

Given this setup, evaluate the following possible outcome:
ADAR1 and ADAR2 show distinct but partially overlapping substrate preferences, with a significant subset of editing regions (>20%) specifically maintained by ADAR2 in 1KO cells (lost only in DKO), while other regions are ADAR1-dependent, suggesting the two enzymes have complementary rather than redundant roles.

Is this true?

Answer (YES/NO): NO